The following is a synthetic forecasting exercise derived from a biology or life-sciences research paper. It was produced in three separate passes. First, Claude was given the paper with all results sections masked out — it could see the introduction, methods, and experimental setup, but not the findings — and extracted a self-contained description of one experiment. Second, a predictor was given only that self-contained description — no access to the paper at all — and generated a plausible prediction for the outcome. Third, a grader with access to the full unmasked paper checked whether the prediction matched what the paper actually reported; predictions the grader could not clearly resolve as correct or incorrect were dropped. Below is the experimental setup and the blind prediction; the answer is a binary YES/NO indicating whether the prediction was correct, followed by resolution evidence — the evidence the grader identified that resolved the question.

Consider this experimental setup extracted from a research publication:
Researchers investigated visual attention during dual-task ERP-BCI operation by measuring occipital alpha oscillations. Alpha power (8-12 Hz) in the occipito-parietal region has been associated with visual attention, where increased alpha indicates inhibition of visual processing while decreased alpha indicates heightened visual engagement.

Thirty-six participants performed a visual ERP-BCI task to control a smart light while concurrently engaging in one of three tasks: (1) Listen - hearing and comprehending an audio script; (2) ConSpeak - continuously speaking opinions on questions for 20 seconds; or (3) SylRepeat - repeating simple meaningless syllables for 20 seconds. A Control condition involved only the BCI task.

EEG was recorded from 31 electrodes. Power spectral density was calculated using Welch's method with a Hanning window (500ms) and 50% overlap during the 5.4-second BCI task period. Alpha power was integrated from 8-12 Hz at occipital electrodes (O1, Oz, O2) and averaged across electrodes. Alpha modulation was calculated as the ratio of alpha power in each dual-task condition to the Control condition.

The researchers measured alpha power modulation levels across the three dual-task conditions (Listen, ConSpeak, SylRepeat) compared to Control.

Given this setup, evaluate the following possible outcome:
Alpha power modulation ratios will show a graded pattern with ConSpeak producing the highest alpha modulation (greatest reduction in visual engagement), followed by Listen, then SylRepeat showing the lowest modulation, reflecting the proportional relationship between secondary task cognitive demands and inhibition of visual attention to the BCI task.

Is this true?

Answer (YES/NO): NO